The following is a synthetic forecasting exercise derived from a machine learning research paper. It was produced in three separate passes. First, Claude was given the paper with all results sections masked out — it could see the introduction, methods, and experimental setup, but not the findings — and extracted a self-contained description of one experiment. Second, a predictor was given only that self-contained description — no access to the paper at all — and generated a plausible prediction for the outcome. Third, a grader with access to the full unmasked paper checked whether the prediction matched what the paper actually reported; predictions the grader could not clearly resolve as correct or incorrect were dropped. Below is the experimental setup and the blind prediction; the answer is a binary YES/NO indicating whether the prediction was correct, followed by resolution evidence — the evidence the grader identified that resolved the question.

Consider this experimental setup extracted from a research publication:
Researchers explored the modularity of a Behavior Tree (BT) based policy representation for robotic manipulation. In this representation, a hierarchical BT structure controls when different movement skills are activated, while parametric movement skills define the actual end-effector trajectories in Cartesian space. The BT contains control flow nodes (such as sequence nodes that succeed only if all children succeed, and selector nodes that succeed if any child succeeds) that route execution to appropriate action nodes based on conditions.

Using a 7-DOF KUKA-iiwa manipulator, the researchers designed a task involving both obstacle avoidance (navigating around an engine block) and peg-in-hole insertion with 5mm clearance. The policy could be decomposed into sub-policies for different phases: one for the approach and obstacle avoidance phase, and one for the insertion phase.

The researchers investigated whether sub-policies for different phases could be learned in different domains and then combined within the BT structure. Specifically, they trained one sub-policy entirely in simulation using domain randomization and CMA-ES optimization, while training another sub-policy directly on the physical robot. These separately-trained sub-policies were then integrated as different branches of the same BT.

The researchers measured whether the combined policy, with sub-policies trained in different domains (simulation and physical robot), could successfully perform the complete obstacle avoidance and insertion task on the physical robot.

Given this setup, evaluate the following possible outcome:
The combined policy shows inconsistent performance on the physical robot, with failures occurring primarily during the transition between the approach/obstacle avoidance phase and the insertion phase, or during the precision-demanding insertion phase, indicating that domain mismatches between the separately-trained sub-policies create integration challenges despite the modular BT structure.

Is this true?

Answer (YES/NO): NO